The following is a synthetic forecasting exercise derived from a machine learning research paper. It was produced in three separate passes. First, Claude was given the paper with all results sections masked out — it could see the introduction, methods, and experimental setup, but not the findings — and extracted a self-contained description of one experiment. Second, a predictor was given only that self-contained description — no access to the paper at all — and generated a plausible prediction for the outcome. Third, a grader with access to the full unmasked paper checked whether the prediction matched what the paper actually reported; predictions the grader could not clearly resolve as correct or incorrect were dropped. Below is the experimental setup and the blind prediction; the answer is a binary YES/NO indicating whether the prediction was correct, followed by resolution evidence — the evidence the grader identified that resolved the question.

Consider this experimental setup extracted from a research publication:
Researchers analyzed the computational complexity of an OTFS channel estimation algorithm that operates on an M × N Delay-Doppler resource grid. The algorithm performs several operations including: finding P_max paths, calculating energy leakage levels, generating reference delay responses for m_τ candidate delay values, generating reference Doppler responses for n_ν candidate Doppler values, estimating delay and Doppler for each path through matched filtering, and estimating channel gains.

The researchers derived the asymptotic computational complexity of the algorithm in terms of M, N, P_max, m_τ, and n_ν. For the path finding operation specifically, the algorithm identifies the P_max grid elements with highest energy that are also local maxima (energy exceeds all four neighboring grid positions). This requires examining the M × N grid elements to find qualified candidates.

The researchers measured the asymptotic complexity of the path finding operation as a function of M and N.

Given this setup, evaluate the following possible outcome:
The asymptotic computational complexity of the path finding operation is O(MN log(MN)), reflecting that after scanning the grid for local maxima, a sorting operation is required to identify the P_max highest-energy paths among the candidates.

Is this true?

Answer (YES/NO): YES